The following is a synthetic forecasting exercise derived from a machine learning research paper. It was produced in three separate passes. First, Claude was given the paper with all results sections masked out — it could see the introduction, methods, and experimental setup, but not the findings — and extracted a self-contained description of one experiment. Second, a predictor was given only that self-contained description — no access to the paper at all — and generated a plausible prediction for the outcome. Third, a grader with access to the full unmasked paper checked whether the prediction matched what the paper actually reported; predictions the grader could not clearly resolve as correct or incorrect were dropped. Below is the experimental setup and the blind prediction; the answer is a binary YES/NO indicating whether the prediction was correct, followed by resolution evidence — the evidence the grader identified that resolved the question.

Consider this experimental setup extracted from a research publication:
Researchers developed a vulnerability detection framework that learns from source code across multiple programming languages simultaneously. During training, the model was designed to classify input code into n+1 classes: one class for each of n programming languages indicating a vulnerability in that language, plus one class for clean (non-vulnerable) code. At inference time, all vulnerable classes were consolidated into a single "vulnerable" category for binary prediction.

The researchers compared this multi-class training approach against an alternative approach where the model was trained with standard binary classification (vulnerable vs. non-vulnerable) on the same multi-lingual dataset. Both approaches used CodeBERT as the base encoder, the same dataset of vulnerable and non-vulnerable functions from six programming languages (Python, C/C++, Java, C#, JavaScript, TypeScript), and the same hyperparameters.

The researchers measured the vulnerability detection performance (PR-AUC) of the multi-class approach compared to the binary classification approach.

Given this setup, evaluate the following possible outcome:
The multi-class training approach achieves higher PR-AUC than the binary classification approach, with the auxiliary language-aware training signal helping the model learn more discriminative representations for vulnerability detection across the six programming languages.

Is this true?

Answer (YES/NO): YES